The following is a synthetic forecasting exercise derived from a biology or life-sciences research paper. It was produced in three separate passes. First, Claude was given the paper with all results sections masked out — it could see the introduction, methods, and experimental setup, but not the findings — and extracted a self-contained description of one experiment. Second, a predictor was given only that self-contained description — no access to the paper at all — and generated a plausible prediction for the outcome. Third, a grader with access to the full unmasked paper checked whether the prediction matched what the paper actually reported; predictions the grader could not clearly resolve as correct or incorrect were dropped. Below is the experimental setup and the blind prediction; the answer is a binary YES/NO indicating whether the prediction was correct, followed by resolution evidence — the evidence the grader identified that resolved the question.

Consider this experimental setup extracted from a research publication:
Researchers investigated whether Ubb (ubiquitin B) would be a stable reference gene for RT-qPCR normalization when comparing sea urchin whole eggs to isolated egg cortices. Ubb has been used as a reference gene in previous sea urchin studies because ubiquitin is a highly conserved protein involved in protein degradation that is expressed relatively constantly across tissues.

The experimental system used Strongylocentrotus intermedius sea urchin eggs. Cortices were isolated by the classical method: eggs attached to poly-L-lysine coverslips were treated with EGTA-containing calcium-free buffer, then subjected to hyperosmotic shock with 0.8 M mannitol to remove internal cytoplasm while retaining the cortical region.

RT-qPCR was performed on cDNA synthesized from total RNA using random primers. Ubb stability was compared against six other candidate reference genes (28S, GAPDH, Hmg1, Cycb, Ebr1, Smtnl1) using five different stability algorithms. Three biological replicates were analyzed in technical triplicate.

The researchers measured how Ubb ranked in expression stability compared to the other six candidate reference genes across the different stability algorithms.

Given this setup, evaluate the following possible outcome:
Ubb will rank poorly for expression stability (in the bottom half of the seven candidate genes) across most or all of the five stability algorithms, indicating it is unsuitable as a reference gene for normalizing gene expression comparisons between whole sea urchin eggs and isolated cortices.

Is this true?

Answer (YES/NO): NO